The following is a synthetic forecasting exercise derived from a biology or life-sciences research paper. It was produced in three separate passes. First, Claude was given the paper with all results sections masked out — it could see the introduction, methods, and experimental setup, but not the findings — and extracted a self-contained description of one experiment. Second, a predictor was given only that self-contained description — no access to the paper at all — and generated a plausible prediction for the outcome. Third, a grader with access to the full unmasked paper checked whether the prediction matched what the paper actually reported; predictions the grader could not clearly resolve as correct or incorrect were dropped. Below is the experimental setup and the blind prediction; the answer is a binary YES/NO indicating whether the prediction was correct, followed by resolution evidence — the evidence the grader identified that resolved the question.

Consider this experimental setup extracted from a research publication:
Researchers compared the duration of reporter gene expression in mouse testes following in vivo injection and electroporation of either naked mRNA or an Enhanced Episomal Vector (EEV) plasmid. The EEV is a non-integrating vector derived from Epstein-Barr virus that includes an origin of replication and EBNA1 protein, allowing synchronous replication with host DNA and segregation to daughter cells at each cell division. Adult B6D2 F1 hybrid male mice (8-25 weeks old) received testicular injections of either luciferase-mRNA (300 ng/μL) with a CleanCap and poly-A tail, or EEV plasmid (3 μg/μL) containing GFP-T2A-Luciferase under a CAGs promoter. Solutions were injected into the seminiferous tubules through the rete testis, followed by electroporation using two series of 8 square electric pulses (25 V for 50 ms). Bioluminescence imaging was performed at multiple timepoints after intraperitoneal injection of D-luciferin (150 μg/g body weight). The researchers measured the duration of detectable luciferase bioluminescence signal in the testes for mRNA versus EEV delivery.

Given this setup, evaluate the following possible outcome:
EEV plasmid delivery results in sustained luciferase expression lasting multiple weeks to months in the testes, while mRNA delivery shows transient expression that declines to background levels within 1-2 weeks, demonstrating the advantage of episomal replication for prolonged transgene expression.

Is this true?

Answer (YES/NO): NO